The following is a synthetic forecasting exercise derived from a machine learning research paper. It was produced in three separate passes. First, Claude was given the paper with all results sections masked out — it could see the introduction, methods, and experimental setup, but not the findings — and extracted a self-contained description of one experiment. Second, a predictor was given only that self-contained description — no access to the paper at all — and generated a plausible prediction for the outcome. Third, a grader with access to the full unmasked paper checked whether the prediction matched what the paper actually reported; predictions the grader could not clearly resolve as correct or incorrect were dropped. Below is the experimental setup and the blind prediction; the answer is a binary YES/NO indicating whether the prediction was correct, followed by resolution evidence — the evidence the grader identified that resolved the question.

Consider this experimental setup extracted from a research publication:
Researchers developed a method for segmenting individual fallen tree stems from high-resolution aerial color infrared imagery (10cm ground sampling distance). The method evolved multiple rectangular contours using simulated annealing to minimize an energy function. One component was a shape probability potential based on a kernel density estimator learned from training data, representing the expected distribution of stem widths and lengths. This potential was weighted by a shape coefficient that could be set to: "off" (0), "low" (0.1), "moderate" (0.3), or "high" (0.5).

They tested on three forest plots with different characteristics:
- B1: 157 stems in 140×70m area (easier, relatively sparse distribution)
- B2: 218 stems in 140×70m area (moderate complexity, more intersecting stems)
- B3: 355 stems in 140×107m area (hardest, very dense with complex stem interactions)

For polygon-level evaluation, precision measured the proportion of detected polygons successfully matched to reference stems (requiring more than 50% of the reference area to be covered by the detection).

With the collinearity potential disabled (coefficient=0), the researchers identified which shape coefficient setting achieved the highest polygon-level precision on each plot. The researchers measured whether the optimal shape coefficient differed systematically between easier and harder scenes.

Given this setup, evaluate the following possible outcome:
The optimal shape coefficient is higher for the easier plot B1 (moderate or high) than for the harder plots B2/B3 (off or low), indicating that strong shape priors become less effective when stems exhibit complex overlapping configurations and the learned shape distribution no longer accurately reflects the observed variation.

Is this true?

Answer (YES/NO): NO